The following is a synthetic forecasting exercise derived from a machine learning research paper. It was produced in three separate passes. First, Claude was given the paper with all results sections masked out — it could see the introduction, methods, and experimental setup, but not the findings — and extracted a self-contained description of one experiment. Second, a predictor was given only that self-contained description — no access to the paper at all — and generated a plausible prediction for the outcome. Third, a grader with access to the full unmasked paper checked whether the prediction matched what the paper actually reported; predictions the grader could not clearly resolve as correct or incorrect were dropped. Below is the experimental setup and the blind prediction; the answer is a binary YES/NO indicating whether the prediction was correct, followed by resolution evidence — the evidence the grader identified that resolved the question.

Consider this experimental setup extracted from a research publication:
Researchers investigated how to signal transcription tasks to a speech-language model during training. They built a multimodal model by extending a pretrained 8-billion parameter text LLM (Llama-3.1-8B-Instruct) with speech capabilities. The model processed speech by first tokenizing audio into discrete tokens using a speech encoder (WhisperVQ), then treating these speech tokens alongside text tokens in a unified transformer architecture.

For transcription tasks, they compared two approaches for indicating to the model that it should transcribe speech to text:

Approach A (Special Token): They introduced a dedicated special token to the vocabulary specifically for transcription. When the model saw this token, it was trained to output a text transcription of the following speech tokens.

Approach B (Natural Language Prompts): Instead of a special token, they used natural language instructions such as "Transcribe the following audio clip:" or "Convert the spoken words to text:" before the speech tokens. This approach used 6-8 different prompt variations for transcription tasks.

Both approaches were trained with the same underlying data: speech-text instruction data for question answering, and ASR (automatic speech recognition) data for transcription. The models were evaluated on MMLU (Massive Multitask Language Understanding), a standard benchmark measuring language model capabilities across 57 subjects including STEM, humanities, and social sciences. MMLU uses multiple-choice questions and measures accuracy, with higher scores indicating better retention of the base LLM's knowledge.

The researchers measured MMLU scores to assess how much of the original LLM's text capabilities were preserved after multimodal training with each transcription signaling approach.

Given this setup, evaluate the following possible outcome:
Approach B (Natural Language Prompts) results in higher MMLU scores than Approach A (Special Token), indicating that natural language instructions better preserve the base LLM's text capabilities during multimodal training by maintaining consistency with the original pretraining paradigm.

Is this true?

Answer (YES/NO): YES